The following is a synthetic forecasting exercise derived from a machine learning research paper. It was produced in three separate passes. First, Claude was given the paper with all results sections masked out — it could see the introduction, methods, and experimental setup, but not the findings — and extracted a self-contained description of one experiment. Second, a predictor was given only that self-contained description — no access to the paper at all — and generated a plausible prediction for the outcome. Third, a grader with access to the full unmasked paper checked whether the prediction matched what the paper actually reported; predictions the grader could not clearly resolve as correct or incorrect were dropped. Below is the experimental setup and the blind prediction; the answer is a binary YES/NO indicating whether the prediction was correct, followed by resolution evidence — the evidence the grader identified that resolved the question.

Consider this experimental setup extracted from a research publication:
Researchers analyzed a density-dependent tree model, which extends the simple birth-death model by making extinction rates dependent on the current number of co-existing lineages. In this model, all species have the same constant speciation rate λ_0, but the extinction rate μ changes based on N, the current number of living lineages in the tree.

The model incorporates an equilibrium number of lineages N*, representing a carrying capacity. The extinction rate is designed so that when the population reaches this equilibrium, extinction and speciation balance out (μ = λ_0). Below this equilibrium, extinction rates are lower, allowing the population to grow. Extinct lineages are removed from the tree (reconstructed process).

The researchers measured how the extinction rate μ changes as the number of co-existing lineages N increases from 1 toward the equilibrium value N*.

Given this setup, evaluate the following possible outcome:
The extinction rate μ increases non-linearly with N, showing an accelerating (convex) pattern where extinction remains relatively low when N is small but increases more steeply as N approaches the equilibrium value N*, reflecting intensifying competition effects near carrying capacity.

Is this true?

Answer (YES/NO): NO